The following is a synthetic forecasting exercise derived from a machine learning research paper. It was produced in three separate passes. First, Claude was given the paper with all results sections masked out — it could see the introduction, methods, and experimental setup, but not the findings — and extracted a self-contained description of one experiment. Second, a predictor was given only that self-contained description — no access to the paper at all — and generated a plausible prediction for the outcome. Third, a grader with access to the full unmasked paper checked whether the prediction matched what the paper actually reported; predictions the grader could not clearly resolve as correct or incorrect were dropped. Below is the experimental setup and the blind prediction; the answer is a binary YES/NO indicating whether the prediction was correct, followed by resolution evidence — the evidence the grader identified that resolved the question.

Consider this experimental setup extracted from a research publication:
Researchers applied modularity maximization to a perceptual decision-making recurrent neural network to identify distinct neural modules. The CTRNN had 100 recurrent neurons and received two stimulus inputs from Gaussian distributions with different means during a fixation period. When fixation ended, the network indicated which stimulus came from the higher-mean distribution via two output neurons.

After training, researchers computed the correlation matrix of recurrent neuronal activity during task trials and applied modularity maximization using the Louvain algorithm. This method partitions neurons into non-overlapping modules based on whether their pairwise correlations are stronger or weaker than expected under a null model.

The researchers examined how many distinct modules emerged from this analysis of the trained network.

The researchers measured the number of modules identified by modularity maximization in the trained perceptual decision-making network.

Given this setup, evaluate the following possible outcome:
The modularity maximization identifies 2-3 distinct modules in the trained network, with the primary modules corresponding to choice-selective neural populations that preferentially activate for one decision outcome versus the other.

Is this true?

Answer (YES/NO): NO